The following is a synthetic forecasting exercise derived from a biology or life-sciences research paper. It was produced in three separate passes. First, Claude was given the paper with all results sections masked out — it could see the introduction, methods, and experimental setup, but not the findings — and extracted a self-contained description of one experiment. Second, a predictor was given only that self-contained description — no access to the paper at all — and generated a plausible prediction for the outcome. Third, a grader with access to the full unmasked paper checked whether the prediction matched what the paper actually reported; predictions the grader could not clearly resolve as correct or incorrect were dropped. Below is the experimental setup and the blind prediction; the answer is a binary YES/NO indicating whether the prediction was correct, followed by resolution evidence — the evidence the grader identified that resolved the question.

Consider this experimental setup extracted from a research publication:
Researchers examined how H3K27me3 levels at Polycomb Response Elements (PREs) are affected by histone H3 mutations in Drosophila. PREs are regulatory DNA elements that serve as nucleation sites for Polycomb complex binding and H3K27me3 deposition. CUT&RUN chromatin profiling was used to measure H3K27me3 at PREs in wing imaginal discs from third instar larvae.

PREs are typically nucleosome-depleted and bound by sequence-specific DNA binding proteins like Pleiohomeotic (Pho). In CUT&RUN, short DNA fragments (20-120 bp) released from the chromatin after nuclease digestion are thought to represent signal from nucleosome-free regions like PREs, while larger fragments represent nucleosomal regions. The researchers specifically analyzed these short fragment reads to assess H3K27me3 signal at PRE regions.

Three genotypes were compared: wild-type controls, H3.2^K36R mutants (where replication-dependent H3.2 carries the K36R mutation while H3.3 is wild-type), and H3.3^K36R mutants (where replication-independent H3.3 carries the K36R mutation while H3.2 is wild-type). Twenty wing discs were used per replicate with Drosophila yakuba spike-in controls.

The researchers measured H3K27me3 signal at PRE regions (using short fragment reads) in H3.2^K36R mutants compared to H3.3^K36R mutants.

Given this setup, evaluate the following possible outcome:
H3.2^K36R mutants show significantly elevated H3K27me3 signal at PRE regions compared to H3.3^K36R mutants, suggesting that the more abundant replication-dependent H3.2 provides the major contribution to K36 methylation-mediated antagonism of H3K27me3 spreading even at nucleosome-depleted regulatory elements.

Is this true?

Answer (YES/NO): NO